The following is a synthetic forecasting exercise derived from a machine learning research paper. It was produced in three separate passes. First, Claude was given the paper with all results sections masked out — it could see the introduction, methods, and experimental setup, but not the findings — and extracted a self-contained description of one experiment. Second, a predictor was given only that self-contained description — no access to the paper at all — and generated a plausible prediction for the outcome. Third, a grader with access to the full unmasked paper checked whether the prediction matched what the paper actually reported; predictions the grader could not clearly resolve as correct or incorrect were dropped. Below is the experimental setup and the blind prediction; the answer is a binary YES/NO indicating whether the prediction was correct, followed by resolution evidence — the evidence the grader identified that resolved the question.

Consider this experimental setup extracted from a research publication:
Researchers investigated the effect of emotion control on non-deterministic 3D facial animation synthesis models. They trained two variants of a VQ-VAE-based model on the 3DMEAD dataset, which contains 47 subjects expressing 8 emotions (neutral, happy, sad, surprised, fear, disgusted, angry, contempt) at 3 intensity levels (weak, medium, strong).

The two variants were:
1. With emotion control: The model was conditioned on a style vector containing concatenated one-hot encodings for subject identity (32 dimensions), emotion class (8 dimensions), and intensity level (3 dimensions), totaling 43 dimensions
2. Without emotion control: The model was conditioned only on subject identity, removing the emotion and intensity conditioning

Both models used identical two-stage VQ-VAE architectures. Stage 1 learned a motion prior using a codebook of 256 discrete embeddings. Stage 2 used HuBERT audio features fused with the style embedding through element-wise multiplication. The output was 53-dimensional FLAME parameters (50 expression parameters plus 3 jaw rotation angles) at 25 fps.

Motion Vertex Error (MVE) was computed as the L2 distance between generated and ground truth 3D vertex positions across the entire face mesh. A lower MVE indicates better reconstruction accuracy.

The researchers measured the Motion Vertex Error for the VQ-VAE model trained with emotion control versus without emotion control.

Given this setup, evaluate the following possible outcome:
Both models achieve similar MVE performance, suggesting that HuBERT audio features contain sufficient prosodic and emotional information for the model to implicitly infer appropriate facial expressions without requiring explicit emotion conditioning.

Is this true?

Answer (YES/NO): NO